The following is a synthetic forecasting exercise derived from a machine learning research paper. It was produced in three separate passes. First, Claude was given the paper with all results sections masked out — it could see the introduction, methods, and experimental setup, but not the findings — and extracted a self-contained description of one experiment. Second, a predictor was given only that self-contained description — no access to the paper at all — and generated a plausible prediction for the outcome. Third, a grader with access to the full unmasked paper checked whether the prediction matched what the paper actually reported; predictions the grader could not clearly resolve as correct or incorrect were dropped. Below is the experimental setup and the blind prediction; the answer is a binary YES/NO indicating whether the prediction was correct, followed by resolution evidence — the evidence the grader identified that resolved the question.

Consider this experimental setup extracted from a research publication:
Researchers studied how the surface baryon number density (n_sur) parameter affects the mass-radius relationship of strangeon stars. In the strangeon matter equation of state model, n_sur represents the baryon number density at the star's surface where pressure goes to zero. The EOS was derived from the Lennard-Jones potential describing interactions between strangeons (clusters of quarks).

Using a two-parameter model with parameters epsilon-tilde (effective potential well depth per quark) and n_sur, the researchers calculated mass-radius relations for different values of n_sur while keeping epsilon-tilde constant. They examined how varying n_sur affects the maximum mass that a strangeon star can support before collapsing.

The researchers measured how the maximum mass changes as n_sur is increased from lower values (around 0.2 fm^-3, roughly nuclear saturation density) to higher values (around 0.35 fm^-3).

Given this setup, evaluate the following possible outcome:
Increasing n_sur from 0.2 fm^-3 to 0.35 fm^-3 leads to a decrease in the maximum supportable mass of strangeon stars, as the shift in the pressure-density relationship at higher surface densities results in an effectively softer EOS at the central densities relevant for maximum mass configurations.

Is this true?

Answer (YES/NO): YES